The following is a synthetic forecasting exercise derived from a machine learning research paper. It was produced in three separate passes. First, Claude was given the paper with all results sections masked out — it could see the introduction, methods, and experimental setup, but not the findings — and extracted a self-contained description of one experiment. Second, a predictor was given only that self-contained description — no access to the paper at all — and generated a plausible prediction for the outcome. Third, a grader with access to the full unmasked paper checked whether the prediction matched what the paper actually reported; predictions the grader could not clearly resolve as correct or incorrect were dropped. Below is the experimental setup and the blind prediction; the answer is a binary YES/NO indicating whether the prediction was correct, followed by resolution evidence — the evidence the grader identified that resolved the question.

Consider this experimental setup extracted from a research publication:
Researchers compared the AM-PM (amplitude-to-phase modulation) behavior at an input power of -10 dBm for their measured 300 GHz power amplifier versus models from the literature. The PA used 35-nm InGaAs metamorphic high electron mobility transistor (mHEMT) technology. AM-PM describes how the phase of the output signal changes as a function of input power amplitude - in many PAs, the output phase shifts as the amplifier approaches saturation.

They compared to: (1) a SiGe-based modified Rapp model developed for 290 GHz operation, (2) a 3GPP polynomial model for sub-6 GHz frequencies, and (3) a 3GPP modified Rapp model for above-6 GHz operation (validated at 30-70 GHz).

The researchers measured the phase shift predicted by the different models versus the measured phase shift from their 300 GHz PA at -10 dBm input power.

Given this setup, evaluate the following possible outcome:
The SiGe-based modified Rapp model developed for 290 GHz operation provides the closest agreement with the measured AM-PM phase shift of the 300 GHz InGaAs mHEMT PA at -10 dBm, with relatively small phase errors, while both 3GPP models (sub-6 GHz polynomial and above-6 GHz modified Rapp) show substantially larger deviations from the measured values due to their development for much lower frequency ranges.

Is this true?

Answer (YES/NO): YES